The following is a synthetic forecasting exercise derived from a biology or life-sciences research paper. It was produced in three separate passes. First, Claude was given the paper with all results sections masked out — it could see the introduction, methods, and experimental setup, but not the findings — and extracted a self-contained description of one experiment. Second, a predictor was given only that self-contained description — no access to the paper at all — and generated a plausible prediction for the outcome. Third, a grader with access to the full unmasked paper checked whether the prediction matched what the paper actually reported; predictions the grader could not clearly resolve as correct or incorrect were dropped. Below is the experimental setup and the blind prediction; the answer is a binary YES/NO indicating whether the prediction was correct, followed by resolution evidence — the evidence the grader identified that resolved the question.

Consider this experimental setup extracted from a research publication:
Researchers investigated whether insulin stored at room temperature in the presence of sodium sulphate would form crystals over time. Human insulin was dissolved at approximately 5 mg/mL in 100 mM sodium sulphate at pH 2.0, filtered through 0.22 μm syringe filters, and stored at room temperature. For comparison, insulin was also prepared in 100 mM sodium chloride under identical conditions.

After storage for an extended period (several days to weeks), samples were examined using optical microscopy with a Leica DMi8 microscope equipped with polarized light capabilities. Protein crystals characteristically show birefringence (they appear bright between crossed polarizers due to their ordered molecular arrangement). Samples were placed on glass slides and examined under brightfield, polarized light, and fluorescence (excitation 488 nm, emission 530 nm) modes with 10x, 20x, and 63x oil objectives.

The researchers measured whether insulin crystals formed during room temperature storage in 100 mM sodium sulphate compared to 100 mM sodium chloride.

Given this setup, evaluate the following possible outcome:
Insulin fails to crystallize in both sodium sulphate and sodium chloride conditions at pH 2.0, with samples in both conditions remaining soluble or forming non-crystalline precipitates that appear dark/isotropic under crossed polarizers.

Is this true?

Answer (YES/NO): NO